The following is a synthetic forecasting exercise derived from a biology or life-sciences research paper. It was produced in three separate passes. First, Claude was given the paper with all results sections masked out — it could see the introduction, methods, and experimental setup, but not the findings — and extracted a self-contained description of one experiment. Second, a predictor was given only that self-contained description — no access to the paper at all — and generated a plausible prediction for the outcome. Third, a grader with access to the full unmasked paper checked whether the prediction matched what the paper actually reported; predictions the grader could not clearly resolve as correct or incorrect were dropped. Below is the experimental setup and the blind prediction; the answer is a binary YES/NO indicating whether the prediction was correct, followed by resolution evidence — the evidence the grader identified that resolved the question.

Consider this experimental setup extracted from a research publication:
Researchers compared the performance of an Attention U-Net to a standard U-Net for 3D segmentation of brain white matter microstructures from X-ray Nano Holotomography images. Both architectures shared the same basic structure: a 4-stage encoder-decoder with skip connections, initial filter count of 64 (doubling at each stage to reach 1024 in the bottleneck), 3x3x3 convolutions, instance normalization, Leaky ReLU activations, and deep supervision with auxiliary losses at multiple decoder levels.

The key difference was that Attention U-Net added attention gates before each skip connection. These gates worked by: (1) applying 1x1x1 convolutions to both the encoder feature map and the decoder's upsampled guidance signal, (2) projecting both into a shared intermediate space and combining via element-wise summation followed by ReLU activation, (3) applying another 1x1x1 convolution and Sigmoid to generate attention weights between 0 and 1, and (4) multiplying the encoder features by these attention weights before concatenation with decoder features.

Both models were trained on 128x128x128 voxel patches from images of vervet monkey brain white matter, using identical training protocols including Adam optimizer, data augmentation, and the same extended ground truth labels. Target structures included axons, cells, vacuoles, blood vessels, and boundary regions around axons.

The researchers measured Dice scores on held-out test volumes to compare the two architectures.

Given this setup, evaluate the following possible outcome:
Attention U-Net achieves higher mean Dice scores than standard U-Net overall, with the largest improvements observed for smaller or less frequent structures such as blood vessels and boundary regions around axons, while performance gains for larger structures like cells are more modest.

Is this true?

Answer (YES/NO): NO